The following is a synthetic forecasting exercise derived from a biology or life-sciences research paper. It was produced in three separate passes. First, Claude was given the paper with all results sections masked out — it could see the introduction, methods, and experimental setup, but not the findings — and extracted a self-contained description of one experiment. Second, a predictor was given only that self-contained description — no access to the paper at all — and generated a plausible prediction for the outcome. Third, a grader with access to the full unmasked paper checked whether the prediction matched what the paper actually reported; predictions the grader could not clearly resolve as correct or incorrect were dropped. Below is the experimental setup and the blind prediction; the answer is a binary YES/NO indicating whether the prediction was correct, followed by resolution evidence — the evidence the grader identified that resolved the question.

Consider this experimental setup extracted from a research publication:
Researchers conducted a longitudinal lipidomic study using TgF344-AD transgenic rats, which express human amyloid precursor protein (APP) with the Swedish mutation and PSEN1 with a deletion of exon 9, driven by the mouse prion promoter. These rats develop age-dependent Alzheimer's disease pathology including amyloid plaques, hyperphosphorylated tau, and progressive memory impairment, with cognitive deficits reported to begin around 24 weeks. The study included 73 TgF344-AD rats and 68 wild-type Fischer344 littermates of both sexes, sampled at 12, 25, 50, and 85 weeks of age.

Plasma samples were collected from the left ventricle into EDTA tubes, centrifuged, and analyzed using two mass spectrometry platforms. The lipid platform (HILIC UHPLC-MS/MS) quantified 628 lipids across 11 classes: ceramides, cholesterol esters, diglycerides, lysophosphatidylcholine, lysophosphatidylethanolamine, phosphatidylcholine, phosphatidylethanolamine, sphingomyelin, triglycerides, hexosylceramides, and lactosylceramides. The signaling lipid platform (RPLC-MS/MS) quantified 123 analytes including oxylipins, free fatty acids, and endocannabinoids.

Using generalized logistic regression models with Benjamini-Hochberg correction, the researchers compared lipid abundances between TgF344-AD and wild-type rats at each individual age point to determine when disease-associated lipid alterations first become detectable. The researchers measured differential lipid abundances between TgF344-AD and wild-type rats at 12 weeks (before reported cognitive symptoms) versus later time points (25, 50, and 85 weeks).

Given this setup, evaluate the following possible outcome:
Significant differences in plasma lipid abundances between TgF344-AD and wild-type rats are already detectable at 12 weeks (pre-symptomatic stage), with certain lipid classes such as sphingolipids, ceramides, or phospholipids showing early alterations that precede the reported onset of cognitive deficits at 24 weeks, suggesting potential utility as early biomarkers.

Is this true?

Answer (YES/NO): NO